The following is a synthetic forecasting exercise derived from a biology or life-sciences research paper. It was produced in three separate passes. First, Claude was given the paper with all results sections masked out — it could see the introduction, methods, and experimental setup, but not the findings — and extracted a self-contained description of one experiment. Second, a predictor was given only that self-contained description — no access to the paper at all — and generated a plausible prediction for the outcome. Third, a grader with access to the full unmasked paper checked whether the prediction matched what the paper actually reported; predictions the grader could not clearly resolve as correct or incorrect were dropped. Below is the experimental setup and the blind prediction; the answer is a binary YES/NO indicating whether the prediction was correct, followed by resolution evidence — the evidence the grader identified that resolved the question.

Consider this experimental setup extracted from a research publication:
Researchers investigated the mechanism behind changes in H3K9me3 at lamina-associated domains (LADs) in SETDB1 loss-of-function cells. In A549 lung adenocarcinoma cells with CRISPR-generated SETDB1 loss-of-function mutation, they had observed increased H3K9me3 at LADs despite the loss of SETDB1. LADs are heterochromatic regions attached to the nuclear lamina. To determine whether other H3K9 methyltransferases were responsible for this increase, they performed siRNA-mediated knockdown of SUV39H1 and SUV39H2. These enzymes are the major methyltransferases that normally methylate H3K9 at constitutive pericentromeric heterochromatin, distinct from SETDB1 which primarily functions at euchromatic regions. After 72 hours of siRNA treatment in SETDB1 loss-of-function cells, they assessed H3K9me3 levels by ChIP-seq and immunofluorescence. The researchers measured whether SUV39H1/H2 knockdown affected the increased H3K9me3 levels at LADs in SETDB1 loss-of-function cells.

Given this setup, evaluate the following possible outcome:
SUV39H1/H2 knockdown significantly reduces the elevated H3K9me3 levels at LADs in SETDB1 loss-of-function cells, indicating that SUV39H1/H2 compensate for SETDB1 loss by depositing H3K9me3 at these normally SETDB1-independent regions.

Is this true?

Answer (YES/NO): YES